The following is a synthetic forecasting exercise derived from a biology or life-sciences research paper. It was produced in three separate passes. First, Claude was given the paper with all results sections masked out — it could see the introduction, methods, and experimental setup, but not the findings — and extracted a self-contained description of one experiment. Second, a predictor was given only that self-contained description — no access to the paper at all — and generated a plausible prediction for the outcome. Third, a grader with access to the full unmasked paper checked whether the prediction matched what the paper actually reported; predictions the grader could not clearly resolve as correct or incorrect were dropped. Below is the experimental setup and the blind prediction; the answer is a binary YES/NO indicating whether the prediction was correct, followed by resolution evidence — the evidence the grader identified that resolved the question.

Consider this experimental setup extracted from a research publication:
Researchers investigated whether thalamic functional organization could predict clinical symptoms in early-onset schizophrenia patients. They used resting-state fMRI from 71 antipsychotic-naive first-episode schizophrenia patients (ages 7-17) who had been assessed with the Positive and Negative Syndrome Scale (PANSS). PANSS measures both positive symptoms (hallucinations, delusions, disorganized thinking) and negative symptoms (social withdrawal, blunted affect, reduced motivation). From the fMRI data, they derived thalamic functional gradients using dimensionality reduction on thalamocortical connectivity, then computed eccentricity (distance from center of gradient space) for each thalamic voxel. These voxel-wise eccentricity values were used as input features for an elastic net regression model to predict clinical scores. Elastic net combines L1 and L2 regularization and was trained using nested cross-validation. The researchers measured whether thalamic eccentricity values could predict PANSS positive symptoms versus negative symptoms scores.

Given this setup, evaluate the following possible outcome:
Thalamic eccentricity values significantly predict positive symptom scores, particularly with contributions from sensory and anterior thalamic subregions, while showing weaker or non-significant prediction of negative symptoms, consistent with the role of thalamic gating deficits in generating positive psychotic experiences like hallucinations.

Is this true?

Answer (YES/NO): NO